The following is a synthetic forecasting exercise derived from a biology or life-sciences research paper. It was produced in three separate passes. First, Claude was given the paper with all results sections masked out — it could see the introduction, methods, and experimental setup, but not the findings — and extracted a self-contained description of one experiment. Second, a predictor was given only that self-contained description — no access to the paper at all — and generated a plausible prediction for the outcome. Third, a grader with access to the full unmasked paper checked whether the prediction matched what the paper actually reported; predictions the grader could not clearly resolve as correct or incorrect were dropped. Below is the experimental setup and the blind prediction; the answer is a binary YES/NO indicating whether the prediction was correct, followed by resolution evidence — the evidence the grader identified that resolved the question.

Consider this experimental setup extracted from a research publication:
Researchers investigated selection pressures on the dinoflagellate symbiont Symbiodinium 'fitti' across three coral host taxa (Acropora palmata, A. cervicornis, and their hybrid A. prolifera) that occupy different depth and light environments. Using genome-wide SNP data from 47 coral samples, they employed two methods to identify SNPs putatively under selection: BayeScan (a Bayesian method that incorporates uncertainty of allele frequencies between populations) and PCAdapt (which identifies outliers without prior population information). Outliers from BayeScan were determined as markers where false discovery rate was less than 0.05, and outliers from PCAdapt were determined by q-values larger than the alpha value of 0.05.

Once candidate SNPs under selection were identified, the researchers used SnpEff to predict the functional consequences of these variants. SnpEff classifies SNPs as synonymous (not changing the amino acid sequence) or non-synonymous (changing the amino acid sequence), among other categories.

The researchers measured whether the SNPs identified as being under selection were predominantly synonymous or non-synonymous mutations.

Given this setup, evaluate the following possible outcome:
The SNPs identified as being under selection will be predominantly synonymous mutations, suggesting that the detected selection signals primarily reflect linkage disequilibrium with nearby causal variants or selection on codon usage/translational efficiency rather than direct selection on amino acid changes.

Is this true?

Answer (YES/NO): NO